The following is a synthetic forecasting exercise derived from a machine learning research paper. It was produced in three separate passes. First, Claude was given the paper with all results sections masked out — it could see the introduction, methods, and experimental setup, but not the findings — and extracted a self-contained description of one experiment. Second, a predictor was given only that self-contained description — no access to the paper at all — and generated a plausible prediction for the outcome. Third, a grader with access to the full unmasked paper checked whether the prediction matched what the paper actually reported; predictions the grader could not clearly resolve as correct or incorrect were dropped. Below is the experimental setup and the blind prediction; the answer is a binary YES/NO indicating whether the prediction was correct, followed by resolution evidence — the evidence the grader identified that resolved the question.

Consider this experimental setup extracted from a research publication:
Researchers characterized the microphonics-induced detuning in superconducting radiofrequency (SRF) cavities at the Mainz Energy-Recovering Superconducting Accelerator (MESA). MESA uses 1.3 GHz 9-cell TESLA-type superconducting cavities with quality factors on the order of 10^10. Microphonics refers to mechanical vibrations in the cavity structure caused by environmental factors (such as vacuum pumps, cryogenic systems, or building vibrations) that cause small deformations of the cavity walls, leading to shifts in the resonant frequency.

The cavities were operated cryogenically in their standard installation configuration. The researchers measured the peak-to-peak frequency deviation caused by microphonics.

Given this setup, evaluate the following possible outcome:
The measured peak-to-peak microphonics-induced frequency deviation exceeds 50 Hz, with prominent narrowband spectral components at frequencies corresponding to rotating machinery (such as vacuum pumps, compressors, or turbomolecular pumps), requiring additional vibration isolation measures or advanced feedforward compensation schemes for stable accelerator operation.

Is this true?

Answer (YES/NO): NO